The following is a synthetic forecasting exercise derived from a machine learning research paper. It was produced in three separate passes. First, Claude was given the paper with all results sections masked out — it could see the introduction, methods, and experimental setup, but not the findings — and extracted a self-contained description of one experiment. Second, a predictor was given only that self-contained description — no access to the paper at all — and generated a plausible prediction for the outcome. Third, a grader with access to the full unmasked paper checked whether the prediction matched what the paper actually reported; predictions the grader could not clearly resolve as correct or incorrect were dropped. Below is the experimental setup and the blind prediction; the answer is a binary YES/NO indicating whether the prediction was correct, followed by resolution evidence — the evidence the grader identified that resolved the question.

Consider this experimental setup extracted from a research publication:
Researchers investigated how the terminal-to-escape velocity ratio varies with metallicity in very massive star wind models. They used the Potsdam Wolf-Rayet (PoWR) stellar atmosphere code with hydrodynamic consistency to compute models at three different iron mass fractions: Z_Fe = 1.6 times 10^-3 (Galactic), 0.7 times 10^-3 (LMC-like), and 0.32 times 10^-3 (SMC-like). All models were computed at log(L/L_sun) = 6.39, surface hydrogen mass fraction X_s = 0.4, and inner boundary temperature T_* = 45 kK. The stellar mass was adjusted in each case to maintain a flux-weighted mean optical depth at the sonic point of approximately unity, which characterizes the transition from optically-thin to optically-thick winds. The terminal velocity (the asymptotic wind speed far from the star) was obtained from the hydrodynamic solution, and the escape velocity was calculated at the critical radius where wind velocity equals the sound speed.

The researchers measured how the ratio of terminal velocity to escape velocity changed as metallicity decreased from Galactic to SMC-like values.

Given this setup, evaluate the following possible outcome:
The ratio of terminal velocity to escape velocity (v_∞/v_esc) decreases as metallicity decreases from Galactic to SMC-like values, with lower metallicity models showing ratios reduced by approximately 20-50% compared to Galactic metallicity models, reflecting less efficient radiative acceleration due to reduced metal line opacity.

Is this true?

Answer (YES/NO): YES